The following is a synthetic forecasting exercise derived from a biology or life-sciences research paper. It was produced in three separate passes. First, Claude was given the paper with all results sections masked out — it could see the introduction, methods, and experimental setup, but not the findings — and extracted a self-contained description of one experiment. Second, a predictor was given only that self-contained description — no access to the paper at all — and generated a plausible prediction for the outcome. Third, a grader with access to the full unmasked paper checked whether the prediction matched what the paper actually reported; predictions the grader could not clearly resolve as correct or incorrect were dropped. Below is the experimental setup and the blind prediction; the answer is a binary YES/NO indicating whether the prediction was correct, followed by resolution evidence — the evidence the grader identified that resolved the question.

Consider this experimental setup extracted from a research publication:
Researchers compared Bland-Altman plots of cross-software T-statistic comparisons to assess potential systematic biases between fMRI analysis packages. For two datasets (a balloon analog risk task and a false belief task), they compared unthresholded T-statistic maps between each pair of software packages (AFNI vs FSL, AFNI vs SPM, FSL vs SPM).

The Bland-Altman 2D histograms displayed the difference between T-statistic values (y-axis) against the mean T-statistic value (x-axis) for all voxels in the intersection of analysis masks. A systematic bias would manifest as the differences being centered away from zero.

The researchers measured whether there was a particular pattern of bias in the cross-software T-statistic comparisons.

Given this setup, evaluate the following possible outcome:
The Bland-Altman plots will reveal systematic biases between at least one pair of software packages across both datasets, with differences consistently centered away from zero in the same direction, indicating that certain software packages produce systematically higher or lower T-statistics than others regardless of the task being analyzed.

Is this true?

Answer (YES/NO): NO